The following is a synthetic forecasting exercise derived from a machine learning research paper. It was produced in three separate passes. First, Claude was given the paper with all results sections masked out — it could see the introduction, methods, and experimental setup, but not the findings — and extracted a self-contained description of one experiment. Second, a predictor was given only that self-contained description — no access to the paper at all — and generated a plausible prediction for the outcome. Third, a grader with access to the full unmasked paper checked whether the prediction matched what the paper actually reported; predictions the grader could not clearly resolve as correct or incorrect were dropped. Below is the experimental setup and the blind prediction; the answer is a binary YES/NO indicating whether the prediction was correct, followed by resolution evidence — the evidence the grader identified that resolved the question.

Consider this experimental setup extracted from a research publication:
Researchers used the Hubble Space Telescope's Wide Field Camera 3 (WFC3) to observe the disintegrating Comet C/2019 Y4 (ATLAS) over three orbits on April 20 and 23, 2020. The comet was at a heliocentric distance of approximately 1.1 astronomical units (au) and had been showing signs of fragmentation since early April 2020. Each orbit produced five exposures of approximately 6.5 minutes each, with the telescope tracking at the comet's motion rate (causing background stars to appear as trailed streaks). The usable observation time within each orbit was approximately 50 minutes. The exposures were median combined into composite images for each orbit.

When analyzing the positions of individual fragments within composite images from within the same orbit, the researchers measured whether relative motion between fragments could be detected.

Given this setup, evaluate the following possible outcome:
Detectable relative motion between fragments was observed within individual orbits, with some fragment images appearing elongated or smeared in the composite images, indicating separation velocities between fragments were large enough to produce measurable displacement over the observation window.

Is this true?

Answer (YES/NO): YES